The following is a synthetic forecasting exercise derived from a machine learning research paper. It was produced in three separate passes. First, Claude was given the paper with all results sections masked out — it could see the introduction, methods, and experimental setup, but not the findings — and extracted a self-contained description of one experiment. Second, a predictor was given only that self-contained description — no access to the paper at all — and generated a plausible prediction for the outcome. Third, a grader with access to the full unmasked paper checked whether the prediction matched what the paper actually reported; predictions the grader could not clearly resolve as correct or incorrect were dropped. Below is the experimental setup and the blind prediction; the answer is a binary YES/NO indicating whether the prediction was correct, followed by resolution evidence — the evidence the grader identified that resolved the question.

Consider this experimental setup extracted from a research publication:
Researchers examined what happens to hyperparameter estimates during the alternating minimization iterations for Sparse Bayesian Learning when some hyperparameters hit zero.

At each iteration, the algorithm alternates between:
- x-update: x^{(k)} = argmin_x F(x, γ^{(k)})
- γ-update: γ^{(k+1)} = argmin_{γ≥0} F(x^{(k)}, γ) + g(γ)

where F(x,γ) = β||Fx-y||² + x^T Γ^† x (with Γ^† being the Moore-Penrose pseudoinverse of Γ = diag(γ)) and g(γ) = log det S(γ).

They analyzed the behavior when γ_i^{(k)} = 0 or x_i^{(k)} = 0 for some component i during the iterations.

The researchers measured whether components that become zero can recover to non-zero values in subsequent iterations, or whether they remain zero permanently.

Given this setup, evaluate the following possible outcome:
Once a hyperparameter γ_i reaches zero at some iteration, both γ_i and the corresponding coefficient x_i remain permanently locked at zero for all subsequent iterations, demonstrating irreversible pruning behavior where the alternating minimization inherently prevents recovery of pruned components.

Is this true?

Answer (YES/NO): YES